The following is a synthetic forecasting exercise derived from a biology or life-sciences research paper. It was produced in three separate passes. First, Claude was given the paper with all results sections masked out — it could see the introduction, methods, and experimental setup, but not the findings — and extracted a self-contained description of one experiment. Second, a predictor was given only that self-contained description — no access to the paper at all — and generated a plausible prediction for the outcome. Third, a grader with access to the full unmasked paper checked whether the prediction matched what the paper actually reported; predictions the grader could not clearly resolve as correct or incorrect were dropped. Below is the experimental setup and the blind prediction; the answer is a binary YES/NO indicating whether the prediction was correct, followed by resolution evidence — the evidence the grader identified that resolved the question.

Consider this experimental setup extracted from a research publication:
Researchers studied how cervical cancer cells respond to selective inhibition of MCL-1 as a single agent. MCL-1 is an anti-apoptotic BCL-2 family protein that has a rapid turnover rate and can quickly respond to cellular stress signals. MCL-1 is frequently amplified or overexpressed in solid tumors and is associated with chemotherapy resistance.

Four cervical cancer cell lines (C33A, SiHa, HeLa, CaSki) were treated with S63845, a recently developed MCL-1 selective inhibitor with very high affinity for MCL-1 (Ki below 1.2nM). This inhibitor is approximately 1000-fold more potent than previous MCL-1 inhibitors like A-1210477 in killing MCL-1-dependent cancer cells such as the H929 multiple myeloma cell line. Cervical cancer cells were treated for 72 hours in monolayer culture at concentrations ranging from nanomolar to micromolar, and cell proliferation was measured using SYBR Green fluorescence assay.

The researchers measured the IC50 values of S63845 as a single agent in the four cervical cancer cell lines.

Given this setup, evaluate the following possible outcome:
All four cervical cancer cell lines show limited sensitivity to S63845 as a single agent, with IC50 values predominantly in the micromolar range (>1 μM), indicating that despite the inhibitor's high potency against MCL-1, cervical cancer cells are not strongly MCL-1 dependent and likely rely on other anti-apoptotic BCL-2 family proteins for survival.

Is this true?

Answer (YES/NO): NO